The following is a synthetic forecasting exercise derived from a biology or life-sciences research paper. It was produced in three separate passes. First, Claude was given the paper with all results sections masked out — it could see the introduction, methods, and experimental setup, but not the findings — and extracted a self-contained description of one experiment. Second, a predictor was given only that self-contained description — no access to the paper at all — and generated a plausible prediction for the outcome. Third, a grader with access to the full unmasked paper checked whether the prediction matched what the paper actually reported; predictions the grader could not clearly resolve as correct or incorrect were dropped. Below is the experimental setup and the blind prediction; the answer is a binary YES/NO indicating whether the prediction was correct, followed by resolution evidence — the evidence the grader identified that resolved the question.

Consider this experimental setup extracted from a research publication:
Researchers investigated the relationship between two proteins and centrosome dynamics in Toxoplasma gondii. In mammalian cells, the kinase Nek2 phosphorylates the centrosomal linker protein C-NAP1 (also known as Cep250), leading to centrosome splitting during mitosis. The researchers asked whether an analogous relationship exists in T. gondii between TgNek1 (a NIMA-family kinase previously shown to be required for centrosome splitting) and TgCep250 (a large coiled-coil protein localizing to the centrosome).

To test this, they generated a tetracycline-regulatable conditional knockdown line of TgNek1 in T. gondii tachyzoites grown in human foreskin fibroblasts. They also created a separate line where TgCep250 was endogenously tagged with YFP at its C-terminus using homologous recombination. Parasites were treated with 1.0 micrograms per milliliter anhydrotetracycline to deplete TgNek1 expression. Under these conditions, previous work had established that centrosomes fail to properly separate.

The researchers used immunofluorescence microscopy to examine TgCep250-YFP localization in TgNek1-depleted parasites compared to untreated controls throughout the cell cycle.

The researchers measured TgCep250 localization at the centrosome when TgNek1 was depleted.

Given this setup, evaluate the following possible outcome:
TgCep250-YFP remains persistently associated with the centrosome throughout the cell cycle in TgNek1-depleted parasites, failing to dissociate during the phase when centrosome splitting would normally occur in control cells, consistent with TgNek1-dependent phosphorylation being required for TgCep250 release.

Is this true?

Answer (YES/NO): NO